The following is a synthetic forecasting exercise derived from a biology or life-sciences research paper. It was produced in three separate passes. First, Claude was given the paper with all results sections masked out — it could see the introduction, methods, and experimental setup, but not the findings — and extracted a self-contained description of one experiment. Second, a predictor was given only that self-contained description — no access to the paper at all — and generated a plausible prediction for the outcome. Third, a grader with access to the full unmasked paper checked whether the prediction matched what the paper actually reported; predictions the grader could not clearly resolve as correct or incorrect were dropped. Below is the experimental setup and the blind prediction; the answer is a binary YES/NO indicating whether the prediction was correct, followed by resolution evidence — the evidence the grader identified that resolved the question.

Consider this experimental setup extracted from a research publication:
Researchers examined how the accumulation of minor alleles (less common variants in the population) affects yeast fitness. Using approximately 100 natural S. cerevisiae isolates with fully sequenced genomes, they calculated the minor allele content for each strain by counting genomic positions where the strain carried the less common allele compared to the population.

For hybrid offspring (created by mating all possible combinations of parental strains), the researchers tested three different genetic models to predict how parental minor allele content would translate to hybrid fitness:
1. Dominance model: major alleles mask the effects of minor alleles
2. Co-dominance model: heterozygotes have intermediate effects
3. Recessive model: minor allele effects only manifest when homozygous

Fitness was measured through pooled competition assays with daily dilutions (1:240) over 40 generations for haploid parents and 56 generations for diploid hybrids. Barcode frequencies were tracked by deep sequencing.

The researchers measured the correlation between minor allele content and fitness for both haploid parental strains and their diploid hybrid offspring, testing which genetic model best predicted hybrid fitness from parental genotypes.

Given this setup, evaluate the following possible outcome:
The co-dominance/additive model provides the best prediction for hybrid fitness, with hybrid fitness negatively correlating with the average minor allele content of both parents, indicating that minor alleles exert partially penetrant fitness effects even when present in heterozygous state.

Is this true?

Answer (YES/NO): NO